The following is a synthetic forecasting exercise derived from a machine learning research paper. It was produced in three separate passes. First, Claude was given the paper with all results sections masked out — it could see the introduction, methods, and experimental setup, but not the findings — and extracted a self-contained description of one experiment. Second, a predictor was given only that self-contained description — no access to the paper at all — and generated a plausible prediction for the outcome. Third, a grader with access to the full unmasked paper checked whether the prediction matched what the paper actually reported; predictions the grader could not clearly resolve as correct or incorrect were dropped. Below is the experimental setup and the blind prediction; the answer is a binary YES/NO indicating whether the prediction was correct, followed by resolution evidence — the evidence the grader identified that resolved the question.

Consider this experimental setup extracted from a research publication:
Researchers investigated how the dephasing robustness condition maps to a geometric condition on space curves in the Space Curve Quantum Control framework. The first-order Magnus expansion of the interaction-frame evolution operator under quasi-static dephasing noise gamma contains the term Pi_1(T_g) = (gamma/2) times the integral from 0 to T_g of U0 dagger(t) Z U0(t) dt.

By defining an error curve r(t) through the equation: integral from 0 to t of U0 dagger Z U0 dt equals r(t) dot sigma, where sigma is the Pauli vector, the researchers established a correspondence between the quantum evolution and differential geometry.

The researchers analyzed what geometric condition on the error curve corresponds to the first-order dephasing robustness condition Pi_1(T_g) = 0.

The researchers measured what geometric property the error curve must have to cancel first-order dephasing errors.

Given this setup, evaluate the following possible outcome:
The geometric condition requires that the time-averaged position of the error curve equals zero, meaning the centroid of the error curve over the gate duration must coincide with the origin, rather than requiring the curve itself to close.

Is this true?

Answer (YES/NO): NO